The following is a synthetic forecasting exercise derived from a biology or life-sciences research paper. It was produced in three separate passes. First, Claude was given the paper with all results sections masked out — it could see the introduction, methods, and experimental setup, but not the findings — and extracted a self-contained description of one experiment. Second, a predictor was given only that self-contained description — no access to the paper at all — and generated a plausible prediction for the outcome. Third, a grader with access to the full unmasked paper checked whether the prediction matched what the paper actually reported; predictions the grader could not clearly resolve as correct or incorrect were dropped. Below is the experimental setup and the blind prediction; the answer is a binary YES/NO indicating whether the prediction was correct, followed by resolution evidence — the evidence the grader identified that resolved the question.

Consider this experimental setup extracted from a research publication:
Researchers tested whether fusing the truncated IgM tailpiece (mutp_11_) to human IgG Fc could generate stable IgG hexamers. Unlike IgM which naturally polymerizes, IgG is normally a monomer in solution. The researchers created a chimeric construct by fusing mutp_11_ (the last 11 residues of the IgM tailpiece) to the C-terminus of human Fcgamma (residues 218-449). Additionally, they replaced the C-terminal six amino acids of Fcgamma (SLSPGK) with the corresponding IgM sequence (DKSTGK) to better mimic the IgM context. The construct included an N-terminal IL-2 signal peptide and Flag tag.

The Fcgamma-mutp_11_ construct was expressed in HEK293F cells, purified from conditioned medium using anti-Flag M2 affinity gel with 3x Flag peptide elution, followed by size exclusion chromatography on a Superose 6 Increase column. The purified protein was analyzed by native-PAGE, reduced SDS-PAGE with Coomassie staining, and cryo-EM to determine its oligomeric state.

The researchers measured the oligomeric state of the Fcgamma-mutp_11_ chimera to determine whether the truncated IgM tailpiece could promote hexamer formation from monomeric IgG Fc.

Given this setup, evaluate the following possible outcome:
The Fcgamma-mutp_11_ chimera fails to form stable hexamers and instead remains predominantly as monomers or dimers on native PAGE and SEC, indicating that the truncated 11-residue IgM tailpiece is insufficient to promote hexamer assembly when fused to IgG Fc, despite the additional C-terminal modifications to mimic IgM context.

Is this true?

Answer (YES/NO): NO